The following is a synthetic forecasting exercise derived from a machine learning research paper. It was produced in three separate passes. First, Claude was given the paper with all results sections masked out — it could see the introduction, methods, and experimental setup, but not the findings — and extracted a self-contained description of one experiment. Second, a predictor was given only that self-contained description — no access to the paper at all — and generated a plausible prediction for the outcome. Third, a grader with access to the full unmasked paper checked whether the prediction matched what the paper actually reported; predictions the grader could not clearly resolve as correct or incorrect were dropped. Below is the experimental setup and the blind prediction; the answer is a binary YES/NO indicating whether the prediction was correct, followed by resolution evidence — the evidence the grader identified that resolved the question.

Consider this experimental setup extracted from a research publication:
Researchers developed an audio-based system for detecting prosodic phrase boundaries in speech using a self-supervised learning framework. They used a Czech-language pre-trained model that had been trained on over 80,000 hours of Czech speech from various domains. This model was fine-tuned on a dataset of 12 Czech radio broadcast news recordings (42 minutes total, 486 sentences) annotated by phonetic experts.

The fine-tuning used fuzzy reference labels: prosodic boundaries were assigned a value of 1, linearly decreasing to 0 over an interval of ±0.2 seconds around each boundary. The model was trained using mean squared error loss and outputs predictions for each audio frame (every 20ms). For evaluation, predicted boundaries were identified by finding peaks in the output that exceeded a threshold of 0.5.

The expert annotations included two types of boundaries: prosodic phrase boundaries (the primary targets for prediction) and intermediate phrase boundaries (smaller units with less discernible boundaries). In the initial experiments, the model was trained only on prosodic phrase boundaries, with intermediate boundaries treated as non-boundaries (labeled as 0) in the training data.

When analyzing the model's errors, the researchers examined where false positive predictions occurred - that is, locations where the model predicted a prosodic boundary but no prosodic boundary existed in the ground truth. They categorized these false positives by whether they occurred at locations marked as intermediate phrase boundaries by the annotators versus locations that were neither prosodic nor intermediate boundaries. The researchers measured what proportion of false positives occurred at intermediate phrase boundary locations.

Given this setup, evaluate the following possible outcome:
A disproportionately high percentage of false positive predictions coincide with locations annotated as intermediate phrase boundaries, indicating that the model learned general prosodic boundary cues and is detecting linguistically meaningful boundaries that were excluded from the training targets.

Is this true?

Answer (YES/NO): YES